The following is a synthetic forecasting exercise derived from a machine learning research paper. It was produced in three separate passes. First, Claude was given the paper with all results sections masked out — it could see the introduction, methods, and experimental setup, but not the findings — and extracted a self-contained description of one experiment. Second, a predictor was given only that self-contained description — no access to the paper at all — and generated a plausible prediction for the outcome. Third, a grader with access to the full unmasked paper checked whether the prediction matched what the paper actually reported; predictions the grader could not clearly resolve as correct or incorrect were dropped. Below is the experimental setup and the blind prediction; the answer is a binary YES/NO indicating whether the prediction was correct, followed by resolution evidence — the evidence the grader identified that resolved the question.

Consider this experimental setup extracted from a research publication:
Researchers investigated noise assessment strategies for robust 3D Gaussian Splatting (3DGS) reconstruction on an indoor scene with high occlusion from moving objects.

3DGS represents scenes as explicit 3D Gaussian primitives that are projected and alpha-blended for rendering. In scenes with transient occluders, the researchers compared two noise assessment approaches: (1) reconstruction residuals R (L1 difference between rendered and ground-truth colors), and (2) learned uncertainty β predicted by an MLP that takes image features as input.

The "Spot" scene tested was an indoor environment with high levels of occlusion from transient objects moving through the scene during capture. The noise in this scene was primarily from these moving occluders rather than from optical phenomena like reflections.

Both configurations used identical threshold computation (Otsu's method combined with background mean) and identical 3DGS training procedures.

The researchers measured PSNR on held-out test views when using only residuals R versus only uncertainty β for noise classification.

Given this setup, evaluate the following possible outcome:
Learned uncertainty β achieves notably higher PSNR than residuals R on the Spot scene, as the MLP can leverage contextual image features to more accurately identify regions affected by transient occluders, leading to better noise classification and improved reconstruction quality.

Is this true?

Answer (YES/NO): NO